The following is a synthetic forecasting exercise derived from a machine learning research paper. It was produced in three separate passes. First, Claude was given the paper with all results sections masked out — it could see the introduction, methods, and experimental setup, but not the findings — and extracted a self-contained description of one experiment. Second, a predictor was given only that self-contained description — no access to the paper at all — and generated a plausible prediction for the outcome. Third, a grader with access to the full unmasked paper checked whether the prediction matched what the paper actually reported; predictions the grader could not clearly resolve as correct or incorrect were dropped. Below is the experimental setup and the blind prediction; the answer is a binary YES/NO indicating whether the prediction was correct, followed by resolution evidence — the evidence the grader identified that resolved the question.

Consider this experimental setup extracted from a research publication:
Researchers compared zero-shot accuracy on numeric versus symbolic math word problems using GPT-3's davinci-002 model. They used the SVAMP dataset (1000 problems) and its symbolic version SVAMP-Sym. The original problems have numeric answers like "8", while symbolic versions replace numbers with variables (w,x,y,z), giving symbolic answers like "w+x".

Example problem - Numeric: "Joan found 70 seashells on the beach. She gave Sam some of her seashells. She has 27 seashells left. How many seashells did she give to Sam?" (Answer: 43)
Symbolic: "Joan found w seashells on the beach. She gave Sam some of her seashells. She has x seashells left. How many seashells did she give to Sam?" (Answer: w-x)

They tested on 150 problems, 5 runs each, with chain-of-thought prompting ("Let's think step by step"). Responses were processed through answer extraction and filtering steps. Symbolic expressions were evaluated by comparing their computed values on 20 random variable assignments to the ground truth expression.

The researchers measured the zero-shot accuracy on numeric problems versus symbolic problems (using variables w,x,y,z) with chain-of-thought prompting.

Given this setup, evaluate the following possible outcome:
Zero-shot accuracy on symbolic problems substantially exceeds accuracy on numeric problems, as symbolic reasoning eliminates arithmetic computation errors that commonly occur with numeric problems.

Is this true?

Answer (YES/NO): NO